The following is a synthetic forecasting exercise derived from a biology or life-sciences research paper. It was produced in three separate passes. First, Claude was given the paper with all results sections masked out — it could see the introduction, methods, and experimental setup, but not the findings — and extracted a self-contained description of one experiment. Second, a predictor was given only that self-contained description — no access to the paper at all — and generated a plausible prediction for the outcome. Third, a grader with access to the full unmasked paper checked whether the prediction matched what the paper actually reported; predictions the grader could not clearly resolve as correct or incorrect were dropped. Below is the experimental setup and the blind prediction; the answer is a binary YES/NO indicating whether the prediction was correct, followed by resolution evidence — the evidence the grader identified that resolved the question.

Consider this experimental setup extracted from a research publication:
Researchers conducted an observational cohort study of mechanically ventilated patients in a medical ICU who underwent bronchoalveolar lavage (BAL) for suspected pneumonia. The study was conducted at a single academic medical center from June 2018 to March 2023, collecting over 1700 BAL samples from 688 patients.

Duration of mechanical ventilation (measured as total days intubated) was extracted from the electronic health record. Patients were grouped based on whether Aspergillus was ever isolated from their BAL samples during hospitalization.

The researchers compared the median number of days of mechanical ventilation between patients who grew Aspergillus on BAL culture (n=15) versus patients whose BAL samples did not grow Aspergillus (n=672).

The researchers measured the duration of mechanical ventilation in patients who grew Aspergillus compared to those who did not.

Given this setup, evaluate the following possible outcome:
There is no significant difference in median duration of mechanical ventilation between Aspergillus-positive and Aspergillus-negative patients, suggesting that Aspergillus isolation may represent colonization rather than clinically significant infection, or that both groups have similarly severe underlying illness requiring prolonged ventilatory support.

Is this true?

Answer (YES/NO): NO